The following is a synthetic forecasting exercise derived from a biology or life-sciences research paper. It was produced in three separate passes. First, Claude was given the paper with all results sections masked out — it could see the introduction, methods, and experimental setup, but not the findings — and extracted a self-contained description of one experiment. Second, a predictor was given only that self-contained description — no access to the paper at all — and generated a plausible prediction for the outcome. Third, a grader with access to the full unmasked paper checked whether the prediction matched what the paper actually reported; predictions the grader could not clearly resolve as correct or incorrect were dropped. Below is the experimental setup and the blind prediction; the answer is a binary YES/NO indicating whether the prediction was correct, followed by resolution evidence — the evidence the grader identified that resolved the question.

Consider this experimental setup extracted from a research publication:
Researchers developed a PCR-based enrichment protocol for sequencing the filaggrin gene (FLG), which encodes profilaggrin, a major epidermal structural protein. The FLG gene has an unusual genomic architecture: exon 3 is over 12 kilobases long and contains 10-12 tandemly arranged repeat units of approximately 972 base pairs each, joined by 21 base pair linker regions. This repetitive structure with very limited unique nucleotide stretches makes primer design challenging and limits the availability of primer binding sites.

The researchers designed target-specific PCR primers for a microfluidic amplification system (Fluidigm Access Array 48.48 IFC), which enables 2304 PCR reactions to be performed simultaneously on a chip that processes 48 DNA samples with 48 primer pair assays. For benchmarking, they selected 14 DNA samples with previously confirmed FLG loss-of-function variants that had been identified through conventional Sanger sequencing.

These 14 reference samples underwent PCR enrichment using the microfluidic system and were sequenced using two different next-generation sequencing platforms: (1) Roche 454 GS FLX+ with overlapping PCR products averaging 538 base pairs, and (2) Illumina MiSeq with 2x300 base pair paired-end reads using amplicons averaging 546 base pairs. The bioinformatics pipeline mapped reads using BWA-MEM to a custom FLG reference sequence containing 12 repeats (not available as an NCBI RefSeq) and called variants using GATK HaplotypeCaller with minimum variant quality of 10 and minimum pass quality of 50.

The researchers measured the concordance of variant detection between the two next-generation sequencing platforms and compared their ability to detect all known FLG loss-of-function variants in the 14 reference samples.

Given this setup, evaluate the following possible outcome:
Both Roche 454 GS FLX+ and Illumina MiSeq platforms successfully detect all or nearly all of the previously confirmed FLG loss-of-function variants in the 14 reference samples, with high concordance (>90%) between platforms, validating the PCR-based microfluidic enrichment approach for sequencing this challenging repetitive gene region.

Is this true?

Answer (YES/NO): NO